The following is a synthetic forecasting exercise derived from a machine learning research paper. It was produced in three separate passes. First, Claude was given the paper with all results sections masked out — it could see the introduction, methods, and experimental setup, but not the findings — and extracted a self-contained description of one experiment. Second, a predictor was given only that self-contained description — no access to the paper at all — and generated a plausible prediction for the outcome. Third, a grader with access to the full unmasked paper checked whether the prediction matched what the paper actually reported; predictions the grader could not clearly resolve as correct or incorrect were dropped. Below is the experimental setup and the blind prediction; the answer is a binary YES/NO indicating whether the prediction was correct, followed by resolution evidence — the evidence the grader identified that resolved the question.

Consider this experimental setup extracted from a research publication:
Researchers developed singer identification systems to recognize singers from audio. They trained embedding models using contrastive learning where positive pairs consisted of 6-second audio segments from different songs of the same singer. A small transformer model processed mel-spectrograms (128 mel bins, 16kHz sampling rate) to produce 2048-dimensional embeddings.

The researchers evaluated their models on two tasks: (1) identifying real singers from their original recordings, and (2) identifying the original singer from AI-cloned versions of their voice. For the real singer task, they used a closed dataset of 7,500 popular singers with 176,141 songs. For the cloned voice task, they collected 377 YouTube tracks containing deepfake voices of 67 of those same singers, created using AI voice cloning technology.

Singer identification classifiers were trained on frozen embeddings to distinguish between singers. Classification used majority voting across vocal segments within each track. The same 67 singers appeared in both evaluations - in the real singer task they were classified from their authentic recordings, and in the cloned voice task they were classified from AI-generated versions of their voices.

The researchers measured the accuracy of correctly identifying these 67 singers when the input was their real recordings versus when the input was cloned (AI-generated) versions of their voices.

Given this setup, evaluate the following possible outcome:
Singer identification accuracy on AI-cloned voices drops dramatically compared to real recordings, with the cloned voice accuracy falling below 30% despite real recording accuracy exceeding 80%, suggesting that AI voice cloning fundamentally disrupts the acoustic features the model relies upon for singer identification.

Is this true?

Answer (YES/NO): NO